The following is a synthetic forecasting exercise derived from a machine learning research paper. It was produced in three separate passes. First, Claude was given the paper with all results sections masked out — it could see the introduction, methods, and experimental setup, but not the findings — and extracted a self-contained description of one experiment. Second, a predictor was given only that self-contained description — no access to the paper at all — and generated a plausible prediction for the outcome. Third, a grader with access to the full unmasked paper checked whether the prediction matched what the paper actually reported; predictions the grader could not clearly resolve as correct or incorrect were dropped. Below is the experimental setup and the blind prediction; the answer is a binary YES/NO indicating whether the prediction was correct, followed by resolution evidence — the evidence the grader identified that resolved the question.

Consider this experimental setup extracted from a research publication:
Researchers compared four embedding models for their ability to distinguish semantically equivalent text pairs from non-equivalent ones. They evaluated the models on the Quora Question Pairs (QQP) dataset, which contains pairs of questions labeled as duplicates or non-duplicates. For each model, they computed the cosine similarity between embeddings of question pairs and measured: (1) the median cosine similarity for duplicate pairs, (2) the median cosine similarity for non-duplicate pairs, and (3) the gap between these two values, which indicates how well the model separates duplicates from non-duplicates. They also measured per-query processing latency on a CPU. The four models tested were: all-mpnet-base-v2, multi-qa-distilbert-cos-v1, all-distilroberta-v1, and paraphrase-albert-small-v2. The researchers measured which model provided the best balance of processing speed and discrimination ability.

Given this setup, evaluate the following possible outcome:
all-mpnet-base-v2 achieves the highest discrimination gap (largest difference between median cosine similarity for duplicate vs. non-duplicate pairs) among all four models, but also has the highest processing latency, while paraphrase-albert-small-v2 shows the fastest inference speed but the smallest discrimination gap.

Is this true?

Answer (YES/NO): YES